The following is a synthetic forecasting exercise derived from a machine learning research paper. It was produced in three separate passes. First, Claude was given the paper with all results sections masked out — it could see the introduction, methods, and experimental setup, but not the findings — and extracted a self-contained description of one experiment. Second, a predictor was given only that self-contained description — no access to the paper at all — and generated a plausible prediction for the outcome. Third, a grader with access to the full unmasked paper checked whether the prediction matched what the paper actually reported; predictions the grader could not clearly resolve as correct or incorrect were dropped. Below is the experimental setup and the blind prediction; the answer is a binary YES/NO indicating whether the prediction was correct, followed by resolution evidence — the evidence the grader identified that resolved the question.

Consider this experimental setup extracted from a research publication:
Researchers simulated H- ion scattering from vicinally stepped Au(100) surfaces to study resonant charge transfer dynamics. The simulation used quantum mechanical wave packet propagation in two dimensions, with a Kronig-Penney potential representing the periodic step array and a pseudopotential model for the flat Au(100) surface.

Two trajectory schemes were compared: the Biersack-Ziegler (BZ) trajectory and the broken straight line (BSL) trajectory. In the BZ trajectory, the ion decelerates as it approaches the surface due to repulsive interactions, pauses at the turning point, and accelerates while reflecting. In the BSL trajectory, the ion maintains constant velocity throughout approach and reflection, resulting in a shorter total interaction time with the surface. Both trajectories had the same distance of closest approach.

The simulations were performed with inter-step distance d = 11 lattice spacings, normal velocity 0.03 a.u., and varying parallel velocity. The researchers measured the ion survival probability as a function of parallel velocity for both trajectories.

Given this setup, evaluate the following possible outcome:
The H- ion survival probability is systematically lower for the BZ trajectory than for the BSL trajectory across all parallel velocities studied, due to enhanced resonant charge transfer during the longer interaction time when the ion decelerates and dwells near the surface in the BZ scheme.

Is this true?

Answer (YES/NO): YES